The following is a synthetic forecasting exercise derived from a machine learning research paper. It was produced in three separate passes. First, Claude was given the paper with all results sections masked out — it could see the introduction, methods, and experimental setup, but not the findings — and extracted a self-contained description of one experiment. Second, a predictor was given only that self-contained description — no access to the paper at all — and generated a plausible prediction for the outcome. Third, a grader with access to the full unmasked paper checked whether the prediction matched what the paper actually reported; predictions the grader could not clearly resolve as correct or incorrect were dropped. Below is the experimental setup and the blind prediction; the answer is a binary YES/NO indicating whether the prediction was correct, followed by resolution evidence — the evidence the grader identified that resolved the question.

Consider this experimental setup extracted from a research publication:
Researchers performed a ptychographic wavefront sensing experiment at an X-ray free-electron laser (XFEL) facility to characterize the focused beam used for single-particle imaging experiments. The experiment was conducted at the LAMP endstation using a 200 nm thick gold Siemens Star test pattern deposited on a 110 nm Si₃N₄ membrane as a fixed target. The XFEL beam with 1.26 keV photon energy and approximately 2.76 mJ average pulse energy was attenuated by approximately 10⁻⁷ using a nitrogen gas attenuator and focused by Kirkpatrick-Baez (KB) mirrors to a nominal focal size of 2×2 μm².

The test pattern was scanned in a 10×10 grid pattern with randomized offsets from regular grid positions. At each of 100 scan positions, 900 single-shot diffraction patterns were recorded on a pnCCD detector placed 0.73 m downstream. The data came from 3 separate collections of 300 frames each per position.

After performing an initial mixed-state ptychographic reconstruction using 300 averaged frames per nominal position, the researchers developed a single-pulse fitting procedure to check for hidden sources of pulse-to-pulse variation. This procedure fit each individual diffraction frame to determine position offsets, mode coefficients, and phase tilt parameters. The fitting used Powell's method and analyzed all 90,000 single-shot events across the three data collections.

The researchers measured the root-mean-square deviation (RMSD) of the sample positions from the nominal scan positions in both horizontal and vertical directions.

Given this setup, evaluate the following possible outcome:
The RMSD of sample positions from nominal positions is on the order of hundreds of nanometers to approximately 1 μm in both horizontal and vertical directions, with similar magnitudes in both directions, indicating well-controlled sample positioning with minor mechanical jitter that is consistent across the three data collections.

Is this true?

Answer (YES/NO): YES